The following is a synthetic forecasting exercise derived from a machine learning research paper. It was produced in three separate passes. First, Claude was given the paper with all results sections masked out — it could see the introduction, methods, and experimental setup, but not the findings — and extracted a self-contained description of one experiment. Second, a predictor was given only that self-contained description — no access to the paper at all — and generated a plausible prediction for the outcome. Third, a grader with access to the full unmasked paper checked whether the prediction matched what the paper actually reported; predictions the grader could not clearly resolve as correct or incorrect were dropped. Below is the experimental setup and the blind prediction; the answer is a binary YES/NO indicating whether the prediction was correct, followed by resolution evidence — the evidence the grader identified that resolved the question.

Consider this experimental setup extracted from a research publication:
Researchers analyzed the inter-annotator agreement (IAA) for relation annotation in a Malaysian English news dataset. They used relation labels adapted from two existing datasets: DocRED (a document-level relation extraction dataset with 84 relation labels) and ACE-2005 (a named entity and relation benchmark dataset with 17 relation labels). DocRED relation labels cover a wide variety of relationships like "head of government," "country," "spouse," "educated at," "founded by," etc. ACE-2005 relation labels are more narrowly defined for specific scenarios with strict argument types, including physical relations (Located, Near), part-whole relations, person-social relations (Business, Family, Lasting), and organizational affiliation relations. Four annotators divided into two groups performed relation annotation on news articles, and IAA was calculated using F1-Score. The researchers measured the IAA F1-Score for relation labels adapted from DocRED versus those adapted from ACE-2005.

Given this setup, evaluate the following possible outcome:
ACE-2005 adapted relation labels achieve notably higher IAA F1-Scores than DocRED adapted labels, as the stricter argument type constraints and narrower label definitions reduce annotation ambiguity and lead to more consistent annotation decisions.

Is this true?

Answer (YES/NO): NO